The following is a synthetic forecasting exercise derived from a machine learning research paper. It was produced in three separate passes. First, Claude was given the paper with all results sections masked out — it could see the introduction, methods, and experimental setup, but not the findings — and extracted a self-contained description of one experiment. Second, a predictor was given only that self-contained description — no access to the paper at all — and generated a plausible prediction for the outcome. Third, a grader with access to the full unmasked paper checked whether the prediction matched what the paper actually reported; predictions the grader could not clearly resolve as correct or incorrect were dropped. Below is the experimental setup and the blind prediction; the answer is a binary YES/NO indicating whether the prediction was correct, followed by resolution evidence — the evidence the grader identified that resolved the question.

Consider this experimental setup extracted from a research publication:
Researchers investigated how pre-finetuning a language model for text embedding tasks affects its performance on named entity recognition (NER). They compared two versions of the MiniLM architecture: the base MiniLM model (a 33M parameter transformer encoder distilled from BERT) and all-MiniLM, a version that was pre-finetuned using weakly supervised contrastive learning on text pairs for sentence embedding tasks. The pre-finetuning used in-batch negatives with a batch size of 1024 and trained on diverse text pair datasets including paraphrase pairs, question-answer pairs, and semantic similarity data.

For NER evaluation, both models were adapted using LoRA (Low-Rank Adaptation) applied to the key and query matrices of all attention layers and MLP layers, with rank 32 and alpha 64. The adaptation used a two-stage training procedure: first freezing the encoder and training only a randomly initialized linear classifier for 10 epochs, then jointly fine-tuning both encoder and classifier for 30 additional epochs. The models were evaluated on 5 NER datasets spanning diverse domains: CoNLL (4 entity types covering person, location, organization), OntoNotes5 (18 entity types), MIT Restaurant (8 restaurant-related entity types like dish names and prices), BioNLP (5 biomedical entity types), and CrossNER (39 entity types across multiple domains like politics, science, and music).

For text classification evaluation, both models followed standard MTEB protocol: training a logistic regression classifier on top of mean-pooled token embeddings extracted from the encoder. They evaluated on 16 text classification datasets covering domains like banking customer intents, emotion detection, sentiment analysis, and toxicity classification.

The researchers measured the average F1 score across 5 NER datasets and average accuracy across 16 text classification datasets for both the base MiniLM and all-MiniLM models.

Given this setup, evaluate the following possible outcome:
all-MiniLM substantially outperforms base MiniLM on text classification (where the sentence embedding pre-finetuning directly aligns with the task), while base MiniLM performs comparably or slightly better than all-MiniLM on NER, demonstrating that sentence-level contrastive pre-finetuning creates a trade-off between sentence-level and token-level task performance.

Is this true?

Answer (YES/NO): YES